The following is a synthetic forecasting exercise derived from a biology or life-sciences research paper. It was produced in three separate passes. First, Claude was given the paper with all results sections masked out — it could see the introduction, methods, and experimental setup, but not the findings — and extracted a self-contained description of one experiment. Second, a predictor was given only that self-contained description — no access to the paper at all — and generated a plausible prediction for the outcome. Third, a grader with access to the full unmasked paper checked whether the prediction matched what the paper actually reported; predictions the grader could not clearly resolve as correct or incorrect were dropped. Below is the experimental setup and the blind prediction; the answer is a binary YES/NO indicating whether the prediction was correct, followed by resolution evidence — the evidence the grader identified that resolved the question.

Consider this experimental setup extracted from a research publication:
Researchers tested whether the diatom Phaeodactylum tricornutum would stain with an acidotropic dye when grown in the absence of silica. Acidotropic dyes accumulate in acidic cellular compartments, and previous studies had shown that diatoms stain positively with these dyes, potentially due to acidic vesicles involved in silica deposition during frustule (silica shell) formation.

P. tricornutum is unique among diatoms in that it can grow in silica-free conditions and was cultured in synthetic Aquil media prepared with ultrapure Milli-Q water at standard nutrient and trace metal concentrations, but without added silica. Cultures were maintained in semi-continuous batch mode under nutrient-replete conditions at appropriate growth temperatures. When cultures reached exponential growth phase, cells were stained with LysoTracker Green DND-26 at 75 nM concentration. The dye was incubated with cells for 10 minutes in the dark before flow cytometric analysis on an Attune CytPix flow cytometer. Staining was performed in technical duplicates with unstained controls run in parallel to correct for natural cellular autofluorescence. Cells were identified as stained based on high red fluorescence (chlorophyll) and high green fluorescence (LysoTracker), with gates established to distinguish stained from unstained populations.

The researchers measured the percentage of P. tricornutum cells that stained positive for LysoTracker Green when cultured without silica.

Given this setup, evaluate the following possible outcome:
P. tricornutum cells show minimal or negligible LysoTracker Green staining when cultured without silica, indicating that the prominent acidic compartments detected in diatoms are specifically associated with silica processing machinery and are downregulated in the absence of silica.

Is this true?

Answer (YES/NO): NO